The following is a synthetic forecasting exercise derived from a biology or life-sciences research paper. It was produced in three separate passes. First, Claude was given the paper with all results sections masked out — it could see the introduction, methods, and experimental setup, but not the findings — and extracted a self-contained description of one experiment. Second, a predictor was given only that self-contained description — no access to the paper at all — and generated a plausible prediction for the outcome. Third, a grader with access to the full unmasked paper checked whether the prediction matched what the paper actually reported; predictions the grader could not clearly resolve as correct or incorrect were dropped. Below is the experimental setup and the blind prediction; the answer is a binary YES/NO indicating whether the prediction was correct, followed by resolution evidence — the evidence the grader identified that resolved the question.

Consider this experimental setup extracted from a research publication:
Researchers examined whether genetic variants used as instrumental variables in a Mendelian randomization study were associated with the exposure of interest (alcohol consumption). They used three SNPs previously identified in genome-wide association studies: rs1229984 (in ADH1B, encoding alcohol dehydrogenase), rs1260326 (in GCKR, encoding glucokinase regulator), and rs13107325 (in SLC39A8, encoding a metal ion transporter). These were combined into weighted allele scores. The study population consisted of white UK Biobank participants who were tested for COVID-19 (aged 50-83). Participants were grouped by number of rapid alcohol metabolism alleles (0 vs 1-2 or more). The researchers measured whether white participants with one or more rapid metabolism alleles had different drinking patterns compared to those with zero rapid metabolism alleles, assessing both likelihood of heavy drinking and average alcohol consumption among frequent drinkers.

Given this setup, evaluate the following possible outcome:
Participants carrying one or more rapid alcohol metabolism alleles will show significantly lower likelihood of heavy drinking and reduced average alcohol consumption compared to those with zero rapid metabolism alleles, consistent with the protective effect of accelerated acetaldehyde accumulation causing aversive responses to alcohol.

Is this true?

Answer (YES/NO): YES